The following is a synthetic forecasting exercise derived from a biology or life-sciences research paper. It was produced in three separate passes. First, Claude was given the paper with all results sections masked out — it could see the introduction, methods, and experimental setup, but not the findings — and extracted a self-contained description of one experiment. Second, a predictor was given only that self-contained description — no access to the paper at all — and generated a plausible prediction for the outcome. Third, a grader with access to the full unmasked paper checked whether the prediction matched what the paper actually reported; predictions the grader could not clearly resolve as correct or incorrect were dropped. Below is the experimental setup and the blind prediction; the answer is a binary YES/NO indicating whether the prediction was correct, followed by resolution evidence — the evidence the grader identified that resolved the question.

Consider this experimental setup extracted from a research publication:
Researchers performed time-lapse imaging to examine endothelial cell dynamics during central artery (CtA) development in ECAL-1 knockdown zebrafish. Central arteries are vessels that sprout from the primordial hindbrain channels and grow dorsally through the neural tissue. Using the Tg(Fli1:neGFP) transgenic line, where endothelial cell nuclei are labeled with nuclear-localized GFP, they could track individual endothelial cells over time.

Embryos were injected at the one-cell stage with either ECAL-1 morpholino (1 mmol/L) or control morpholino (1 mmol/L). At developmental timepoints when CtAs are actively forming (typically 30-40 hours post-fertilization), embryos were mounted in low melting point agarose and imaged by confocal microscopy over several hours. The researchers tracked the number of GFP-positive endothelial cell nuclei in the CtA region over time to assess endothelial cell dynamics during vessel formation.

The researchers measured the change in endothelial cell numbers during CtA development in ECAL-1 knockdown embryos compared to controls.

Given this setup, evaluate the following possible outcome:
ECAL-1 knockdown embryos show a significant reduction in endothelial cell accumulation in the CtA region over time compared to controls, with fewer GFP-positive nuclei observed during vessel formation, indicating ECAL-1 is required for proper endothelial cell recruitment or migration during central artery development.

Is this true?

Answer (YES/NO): NO